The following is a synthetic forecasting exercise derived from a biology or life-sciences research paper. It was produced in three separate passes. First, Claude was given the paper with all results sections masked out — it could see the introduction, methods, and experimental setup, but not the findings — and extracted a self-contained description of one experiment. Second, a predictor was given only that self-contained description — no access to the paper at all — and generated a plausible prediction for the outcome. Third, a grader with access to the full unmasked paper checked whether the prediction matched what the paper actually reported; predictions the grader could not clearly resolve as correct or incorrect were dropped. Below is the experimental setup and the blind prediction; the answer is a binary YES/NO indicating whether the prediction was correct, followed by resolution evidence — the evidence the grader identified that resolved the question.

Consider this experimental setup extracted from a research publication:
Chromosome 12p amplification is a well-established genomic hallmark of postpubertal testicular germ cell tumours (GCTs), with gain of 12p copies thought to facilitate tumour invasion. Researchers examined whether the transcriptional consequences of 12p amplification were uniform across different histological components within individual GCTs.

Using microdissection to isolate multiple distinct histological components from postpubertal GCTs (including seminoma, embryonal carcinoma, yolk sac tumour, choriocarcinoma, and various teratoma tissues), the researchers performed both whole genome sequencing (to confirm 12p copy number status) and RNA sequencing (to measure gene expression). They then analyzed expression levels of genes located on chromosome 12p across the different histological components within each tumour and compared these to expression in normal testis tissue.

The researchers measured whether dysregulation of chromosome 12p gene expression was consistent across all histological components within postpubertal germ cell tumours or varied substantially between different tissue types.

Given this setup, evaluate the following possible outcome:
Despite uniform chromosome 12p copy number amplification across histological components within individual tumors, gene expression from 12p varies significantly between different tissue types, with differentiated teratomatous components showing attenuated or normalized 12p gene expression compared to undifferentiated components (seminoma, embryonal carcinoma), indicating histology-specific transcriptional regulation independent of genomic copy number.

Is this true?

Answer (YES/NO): NO